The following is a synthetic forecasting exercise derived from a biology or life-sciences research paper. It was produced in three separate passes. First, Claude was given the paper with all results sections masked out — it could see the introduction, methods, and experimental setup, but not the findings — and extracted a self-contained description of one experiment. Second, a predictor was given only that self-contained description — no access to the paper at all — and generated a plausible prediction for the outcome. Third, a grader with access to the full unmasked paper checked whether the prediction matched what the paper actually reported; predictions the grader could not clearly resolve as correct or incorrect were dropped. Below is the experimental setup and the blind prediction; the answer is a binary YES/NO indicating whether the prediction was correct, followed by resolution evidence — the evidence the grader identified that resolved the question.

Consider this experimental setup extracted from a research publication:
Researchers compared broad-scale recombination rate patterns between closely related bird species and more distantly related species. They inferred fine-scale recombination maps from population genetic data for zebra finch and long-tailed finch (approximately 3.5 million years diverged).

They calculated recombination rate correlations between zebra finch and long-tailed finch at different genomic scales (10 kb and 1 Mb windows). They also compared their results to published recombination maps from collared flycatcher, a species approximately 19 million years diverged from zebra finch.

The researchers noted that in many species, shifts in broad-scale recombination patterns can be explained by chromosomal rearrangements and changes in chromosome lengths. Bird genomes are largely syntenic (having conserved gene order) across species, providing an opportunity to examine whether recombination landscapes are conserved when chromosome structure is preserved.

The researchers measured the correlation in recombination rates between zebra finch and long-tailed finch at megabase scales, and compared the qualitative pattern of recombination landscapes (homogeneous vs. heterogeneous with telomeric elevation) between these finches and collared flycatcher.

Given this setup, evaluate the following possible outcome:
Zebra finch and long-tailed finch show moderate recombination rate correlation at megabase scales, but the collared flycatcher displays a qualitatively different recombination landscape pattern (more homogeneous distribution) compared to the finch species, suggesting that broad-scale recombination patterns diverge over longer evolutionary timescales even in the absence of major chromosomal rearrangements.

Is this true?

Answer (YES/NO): NO